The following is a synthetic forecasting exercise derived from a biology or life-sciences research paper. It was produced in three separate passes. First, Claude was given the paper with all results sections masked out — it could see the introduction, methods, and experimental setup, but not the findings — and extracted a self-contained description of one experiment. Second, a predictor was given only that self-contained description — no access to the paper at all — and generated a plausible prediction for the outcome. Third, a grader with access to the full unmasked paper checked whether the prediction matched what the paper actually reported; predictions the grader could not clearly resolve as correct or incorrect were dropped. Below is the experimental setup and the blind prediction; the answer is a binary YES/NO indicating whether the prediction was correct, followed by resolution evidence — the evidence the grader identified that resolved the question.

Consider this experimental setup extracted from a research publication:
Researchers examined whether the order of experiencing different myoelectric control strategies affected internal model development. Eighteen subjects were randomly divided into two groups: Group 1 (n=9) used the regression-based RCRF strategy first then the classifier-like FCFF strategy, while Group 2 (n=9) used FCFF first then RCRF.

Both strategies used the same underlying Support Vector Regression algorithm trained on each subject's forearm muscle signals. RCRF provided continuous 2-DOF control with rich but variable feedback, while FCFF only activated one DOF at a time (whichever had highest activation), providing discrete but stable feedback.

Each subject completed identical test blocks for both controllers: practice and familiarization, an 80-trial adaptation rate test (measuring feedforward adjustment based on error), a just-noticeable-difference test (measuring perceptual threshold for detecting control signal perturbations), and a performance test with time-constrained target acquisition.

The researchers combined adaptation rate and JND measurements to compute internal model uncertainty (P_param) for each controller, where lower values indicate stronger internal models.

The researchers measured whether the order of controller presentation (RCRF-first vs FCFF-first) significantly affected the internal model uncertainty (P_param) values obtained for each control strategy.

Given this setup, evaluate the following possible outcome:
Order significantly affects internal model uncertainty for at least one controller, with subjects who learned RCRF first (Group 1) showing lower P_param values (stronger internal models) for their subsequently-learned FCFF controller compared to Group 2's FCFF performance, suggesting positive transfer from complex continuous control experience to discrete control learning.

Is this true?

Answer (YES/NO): YES